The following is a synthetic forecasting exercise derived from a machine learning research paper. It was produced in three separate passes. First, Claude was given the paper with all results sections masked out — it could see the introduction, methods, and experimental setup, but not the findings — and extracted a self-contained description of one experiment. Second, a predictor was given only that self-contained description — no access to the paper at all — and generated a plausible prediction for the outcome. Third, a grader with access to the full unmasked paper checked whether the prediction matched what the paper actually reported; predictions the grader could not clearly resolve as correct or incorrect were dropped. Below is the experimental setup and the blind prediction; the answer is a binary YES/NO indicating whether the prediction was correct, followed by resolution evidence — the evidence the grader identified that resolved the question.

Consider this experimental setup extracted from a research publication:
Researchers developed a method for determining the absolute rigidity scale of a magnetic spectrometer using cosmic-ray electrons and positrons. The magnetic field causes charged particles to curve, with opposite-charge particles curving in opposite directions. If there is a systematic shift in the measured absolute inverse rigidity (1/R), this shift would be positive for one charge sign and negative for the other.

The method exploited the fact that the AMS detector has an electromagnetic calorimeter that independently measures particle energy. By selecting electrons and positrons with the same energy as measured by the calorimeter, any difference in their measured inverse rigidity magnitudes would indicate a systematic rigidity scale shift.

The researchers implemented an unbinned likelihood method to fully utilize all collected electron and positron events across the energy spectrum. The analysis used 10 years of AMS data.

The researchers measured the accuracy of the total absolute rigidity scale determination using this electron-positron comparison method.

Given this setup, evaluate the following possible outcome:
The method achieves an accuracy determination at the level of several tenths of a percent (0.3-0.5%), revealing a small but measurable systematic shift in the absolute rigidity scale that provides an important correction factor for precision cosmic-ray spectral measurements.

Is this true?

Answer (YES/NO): NO